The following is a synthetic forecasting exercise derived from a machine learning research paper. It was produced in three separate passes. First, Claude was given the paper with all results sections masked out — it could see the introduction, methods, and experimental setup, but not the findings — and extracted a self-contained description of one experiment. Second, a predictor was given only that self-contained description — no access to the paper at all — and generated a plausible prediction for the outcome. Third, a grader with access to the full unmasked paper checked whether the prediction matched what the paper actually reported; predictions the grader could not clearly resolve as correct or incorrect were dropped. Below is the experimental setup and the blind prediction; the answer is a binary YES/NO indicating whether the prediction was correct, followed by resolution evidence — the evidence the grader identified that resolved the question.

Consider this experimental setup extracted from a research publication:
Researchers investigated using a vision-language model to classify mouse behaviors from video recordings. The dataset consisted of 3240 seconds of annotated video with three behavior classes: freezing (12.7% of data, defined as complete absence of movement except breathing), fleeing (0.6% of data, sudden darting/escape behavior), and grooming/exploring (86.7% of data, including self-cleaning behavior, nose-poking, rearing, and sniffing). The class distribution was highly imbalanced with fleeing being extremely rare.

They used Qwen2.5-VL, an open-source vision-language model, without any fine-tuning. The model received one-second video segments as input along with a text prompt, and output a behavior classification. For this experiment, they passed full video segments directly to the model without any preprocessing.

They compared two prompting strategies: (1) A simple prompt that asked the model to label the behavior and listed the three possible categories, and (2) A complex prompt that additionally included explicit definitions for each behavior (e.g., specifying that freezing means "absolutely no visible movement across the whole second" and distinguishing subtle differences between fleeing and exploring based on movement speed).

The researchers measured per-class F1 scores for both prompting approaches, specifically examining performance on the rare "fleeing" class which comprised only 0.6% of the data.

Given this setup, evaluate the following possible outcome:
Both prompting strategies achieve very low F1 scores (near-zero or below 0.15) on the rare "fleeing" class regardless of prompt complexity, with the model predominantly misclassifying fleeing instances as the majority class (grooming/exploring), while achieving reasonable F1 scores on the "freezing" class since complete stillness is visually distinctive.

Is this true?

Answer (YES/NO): NO